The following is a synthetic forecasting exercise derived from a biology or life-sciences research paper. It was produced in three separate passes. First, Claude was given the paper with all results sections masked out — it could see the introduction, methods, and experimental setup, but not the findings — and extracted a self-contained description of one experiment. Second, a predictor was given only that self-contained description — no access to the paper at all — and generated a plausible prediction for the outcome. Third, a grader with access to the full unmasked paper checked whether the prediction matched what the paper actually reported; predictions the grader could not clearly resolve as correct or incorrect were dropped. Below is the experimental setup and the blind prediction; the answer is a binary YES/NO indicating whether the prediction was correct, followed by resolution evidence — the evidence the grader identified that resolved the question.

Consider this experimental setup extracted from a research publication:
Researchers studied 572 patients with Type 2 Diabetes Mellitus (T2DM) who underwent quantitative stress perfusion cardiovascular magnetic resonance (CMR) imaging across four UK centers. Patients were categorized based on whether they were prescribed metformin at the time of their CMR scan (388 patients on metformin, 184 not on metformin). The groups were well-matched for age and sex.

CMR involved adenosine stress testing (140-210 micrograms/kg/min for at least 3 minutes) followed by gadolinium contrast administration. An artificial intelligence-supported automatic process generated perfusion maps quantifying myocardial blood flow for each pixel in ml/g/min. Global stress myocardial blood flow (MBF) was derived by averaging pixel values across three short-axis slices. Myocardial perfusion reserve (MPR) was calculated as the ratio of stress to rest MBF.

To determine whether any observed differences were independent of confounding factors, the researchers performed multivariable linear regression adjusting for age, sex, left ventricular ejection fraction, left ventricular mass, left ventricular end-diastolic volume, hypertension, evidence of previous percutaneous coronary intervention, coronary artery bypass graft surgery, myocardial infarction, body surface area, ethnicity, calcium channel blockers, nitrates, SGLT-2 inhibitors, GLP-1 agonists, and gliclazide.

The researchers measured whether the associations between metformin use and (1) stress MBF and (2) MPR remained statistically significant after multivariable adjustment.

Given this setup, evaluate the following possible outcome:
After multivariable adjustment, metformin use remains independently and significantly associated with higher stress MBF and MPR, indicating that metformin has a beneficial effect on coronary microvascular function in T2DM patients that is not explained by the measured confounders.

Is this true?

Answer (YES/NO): NO